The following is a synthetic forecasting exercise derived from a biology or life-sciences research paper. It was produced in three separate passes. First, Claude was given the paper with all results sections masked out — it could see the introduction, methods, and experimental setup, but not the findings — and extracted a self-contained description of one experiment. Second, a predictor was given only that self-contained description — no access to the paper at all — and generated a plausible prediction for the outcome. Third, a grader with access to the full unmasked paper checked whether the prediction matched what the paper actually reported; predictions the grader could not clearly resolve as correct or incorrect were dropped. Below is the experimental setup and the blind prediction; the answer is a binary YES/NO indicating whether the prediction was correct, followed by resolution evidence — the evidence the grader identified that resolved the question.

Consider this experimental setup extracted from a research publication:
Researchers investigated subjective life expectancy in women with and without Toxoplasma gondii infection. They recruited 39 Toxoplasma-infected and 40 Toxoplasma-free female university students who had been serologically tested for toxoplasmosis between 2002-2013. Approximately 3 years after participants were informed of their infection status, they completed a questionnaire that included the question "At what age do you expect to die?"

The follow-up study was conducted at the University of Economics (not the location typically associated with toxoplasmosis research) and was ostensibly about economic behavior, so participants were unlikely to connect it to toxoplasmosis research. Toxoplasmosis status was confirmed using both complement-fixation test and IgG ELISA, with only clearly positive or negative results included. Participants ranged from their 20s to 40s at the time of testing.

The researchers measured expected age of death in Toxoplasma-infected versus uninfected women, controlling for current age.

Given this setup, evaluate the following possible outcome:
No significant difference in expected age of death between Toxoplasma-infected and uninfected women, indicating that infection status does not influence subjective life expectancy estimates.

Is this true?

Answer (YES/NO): NO